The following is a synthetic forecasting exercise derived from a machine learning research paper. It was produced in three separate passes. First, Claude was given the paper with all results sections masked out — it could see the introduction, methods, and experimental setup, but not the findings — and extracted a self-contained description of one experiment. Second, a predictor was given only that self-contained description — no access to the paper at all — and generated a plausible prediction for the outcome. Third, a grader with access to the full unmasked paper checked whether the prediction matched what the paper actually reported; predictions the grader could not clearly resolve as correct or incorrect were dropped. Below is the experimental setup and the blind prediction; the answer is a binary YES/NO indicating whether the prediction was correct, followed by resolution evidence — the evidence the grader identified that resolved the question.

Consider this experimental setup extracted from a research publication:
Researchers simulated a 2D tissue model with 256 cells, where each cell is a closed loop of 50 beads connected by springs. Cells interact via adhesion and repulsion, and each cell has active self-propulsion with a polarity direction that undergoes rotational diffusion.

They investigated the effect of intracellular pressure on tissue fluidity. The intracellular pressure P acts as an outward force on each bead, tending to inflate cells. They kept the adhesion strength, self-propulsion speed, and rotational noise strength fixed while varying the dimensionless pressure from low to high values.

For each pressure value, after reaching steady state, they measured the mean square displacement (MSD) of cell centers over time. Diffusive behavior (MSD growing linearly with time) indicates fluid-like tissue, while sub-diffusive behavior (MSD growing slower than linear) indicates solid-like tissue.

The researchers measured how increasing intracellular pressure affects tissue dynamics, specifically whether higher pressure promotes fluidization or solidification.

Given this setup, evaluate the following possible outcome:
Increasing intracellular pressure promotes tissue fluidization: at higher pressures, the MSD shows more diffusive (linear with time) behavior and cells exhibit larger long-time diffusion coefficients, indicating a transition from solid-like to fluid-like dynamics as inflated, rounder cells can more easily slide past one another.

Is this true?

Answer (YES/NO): NO